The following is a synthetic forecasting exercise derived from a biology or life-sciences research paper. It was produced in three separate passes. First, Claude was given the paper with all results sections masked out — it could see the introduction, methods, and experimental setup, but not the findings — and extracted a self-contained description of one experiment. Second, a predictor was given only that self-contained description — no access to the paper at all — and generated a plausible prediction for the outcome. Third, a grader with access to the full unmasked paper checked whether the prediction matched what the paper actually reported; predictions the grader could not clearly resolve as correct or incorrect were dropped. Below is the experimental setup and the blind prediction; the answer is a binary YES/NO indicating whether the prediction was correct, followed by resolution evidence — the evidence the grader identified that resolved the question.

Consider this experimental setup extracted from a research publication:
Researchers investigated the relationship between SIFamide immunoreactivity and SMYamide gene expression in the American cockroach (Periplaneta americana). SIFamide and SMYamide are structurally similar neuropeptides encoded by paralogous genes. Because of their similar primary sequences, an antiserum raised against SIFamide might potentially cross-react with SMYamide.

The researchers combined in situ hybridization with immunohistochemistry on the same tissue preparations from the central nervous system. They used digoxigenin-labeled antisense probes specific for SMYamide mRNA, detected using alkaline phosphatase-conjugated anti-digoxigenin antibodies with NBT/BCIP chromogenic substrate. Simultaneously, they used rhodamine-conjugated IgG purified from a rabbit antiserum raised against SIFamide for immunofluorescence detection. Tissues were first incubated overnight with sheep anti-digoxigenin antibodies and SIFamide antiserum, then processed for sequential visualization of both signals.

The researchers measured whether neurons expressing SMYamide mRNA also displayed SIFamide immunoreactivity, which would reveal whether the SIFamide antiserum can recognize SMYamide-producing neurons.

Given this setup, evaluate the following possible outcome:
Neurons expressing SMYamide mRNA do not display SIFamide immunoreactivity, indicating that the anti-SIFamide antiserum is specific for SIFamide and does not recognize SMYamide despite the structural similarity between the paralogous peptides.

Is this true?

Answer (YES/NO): NO